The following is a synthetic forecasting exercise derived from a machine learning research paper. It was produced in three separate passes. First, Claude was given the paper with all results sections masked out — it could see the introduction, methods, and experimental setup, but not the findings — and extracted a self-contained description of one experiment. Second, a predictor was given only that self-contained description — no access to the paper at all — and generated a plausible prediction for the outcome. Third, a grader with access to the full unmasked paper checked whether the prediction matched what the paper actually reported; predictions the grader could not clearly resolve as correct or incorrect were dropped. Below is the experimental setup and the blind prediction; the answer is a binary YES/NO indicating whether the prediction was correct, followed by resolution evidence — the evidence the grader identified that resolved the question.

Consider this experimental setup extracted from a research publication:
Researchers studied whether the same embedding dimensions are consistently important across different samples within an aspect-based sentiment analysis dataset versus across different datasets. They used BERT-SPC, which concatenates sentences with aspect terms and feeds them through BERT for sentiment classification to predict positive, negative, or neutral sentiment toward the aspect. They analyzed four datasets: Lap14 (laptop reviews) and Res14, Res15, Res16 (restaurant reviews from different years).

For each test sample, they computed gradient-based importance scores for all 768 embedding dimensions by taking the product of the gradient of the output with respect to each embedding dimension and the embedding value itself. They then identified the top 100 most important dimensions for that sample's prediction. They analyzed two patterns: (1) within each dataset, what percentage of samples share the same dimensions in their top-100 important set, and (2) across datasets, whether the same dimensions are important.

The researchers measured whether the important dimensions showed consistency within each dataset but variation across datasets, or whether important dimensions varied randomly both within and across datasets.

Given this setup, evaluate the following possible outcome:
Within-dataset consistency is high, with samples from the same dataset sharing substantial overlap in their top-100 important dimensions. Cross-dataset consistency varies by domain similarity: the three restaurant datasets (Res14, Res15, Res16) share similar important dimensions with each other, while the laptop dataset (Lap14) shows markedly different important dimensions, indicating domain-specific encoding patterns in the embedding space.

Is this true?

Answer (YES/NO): NO